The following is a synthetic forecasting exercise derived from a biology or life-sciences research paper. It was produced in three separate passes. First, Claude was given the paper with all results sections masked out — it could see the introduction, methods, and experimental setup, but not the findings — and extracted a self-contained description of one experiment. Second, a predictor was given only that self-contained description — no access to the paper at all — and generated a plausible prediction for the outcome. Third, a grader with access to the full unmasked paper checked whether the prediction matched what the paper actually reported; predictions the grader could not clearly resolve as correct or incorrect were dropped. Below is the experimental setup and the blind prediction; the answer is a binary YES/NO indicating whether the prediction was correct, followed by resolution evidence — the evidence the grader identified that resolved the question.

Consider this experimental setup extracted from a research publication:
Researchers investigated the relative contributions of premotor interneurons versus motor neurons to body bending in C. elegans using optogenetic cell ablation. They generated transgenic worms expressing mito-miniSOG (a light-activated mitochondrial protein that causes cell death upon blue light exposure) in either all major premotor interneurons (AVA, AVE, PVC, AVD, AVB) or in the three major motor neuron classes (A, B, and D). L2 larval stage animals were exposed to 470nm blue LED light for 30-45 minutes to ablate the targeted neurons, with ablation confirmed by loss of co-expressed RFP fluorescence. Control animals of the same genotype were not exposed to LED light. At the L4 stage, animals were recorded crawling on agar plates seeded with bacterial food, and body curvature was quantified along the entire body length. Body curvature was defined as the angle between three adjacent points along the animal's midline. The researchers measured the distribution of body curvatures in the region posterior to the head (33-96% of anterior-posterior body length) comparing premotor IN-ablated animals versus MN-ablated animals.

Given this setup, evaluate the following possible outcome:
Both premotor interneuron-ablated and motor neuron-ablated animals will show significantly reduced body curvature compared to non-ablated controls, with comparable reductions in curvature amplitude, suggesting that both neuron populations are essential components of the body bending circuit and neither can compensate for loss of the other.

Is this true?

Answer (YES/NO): NO